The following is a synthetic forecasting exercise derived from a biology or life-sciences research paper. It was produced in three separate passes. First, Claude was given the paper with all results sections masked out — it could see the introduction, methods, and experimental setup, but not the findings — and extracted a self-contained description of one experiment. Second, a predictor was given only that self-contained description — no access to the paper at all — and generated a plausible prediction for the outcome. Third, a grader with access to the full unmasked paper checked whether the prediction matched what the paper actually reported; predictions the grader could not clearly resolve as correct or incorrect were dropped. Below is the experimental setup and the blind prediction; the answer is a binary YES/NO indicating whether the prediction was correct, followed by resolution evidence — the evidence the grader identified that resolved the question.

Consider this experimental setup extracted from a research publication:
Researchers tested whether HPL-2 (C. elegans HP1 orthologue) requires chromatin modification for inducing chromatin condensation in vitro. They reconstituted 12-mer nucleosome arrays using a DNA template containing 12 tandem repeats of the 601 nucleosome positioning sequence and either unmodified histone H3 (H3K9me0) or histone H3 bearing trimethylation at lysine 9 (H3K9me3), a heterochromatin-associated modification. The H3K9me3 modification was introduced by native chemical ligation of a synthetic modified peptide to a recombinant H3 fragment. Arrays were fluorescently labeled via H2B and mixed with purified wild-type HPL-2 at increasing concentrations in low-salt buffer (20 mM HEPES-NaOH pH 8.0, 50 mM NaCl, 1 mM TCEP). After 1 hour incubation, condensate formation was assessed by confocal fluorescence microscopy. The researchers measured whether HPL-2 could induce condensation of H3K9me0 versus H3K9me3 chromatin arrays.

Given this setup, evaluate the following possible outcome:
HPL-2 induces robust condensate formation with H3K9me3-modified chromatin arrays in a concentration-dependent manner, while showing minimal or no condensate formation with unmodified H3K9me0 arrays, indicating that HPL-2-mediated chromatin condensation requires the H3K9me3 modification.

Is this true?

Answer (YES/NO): YES